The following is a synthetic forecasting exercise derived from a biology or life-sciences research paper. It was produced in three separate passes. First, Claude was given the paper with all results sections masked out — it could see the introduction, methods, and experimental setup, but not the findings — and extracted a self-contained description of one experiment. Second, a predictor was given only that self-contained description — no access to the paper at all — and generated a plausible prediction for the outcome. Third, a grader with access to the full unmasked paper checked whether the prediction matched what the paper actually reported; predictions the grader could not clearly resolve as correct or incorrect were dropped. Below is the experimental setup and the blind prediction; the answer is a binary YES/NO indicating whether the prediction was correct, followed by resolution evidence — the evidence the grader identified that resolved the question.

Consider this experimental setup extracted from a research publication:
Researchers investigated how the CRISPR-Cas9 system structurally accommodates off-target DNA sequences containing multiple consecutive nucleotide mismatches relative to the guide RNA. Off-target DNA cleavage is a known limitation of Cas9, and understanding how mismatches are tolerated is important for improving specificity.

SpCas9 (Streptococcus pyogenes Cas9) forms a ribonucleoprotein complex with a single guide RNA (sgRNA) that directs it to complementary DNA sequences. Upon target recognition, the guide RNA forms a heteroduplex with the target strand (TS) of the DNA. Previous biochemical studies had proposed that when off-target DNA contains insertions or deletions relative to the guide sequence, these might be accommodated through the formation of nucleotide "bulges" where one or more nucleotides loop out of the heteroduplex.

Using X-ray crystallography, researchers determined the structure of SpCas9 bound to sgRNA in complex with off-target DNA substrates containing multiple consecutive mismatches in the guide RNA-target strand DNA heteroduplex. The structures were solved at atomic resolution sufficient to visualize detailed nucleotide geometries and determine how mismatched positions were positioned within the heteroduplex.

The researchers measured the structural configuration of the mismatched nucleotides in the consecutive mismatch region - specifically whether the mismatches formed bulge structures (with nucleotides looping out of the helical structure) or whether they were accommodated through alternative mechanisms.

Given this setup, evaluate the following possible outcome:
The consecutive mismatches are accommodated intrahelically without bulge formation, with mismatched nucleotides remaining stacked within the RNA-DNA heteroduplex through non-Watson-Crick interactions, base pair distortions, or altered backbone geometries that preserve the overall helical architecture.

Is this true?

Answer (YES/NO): YES